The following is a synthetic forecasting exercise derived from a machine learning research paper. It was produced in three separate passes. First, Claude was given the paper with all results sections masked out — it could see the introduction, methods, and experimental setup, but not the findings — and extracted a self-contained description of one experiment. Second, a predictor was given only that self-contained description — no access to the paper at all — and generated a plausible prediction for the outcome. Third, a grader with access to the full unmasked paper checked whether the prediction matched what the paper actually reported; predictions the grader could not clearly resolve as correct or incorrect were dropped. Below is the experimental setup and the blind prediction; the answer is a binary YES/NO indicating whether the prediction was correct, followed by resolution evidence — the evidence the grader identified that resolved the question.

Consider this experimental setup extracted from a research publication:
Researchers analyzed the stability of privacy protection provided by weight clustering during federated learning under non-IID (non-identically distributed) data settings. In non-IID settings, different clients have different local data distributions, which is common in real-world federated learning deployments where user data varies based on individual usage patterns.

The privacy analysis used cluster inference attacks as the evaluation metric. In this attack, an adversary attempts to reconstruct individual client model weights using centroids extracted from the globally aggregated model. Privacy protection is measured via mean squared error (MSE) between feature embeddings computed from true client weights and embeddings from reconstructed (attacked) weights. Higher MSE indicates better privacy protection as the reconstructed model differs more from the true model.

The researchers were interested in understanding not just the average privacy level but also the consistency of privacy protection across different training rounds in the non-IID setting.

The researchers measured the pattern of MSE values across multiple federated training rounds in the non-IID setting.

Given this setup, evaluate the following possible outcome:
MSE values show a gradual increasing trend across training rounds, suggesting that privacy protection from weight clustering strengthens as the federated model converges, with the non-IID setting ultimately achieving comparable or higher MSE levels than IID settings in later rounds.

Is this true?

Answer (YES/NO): NO